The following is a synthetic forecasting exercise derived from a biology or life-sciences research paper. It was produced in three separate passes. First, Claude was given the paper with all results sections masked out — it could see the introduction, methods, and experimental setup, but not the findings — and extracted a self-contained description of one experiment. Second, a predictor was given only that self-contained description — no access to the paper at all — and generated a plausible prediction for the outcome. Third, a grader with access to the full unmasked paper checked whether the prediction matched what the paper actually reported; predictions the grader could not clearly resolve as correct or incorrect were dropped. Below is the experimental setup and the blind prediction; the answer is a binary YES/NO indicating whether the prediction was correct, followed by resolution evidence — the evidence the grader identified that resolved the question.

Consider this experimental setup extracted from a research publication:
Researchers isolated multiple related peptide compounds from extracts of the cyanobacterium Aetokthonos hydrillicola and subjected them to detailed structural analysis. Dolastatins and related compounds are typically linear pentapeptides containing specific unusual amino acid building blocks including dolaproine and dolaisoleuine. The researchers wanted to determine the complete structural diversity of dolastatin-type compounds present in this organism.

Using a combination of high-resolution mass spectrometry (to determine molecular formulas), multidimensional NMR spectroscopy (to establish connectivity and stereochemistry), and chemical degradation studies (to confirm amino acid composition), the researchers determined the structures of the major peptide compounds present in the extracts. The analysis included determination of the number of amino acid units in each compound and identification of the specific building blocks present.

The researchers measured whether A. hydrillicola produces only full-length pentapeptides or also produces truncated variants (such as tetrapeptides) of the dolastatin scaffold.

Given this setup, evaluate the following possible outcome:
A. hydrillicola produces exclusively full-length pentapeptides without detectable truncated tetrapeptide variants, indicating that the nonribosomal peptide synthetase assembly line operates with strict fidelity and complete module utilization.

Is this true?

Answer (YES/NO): NO